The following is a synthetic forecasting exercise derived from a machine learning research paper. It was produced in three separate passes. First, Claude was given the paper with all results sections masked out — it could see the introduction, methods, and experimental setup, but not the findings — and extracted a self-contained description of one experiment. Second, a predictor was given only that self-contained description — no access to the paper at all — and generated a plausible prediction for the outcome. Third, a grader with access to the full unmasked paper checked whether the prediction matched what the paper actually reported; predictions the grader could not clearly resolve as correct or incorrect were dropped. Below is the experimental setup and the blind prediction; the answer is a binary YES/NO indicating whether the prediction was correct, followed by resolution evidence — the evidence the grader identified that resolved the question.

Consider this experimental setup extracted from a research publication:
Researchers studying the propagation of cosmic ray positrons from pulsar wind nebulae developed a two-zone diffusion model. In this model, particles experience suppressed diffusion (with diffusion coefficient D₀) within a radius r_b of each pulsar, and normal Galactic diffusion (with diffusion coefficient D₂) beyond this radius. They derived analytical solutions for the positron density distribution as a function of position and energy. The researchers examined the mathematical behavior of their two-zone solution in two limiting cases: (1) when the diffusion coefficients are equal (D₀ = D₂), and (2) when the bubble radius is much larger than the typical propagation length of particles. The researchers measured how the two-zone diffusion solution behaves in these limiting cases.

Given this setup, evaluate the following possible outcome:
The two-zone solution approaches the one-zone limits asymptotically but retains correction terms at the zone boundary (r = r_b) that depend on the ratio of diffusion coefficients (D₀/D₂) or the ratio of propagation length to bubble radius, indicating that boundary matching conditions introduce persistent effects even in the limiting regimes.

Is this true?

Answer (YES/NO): NO